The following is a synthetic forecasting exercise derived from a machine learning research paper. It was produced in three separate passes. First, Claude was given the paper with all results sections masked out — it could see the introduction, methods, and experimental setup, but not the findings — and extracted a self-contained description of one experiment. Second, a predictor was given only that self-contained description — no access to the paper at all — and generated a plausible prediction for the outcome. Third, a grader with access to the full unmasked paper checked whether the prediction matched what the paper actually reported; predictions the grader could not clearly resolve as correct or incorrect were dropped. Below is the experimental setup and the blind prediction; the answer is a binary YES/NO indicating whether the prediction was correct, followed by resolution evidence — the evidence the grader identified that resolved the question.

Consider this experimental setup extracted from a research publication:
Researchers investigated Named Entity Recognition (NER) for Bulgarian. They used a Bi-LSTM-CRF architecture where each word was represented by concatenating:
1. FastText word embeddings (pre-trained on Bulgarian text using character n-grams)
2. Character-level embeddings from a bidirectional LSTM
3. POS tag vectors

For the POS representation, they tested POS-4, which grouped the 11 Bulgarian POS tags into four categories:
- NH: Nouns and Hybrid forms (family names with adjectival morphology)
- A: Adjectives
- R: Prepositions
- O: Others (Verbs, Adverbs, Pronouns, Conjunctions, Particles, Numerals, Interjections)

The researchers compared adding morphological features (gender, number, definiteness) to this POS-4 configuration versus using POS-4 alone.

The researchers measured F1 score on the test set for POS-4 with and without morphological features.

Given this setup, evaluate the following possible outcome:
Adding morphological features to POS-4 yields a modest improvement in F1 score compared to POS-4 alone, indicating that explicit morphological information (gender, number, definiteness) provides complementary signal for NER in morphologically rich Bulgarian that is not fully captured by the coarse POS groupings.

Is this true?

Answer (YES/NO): YES